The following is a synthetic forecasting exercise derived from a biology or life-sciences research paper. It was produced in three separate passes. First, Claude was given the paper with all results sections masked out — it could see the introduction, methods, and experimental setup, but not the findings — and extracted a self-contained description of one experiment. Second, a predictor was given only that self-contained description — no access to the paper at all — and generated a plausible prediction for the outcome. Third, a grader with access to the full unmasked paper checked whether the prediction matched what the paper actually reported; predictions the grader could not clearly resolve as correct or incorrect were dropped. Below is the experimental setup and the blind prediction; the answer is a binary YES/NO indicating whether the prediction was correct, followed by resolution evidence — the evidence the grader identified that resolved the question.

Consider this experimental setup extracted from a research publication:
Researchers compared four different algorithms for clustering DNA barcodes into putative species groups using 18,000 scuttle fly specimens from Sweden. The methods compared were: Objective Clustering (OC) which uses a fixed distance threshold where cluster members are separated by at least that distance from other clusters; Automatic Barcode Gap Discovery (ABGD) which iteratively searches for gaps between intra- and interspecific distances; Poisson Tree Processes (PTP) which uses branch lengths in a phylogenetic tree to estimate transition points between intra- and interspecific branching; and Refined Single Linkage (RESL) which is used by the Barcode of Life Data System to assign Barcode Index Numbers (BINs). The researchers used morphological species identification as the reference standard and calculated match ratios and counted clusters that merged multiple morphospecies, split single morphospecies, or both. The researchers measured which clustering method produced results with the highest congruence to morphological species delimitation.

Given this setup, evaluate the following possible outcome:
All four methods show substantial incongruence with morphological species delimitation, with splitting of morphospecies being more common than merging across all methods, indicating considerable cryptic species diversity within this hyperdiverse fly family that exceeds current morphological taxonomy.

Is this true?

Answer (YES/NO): NO